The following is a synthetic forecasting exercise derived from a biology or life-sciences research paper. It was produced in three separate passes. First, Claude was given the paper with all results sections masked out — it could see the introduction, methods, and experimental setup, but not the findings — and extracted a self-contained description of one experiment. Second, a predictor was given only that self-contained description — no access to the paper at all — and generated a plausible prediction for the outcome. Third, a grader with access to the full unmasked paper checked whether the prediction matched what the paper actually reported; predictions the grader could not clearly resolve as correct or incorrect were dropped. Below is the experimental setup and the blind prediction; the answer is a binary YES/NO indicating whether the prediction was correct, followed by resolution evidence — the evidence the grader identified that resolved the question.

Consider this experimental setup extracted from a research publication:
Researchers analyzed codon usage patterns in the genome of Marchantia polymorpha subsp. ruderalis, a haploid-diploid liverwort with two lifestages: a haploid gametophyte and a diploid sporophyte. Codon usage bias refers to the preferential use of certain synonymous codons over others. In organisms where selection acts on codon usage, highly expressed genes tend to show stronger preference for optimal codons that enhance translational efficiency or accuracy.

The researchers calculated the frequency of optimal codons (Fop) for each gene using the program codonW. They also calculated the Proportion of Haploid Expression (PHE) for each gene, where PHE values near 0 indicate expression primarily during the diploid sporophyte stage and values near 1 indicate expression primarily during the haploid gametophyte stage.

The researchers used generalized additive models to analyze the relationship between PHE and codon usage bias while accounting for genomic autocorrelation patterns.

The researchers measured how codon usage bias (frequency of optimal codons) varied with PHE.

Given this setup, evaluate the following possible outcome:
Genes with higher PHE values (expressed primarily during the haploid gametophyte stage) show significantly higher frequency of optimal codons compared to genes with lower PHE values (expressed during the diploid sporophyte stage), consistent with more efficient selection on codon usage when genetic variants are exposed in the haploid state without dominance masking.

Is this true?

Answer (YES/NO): YES